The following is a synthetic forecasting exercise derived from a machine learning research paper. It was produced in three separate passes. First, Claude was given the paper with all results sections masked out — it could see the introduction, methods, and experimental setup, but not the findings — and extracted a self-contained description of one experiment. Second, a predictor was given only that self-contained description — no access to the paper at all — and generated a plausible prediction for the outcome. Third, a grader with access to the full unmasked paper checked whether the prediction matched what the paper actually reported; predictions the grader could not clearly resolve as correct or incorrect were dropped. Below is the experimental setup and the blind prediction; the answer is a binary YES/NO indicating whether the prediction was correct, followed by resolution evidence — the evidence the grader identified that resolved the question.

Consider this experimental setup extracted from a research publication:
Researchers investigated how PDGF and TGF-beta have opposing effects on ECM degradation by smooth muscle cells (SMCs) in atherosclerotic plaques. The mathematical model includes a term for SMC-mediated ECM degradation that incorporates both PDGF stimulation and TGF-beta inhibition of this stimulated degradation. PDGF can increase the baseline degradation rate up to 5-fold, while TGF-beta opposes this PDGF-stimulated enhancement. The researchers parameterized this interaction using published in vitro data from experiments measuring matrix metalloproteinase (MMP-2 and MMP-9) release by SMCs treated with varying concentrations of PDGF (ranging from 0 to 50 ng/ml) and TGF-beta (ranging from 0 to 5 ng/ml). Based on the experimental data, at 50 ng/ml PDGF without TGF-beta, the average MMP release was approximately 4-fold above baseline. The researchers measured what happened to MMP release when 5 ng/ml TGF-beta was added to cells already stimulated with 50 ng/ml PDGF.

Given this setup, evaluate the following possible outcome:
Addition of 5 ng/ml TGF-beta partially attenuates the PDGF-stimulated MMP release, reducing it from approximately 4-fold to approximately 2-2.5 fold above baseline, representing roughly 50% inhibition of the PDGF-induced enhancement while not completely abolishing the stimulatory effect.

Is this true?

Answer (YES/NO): YES